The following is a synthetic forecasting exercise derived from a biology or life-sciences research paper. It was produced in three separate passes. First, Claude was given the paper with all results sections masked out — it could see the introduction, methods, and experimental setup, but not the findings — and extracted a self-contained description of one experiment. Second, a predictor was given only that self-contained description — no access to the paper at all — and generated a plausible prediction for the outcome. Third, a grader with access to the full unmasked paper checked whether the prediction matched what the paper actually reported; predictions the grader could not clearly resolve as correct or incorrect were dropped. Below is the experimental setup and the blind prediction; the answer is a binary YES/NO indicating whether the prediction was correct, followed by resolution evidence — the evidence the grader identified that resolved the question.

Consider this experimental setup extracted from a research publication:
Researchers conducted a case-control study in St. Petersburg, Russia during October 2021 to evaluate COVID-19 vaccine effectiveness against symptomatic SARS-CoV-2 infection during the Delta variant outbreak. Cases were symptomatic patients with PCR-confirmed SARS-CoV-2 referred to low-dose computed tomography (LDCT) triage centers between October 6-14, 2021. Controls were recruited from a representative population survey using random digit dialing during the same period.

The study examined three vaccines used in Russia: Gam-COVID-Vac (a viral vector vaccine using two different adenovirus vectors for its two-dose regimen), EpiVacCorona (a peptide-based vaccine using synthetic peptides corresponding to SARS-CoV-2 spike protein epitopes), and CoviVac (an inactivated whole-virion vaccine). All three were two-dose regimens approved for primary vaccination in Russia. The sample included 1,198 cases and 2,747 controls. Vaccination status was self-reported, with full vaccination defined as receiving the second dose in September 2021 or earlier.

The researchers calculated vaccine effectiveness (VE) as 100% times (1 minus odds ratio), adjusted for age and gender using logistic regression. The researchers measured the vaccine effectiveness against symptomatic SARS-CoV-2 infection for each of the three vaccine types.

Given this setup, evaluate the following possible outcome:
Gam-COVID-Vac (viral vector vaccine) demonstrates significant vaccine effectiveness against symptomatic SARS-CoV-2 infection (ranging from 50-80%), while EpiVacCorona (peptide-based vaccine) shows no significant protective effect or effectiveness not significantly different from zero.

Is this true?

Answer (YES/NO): YES